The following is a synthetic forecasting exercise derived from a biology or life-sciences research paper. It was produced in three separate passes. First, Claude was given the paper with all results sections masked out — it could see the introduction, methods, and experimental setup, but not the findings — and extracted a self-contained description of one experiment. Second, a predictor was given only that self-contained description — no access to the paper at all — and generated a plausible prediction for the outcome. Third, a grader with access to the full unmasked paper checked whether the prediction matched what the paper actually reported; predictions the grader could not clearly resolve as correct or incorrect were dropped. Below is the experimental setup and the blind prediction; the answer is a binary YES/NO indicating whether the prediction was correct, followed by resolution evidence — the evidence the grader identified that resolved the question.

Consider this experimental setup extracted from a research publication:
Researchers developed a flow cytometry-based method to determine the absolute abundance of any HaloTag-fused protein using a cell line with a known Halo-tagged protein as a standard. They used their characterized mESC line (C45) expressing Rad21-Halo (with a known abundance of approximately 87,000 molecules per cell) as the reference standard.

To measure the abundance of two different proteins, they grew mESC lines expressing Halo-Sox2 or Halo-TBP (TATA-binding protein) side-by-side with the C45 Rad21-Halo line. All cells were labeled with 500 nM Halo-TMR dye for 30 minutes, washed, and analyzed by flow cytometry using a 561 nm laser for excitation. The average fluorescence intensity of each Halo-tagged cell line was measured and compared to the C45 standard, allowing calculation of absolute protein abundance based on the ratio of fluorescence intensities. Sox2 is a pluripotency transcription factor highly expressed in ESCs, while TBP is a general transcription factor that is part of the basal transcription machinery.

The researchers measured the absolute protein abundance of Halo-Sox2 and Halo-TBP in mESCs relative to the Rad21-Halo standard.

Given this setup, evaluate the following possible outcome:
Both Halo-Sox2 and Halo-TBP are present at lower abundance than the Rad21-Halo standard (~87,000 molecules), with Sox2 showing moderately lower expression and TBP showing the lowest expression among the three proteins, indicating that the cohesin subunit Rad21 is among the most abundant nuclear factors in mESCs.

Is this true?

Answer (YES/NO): NO